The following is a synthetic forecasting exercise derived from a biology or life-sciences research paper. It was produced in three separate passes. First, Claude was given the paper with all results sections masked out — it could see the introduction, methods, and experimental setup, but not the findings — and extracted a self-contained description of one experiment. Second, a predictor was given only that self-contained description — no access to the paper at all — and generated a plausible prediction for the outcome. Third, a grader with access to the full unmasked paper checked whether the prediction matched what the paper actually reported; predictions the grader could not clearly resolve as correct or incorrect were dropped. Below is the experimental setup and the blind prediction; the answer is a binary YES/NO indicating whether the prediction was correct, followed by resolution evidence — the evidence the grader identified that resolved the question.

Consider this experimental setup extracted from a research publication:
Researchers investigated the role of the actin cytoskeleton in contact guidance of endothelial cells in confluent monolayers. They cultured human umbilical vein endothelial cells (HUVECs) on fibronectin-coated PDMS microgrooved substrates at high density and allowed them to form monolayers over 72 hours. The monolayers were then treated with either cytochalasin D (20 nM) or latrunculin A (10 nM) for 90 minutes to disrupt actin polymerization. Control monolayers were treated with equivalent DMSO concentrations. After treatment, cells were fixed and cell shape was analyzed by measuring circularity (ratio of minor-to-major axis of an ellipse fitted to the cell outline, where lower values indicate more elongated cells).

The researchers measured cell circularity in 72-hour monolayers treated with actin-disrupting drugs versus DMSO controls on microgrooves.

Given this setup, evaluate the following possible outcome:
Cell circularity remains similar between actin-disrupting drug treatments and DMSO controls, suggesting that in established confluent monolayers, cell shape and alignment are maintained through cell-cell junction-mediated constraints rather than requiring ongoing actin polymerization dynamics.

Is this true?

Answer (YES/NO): NO